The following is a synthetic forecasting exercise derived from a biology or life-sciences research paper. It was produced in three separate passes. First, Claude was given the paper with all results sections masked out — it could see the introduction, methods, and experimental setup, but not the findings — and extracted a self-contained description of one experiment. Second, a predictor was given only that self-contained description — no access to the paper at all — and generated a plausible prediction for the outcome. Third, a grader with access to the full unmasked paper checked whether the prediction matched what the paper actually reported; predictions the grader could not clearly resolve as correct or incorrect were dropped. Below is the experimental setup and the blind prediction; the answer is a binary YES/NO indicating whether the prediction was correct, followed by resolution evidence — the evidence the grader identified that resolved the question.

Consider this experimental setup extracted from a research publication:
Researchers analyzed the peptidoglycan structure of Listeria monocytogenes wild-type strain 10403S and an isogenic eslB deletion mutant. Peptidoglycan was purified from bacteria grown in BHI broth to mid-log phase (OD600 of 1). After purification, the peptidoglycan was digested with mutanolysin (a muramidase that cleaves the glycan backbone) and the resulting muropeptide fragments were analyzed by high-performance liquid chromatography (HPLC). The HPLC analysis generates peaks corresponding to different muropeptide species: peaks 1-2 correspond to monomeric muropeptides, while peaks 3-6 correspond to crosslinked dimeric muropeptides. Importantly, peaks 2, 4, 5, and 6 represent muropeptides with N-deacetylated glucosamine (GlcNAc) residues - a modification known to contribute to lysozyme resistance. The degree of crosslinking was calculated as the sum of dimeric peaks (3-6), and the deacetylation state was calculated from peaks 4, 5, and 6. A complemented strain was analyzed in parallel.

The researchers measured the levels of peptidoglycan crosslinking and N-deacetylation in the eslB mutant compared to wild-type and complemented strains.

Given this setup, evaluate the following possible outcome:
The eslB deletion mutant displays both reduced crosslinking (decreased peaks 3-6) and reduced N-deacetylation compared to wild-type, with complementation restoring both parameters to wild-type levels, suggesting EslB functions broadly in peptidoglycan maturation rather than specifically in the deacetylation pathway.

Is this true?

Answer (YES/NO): NO